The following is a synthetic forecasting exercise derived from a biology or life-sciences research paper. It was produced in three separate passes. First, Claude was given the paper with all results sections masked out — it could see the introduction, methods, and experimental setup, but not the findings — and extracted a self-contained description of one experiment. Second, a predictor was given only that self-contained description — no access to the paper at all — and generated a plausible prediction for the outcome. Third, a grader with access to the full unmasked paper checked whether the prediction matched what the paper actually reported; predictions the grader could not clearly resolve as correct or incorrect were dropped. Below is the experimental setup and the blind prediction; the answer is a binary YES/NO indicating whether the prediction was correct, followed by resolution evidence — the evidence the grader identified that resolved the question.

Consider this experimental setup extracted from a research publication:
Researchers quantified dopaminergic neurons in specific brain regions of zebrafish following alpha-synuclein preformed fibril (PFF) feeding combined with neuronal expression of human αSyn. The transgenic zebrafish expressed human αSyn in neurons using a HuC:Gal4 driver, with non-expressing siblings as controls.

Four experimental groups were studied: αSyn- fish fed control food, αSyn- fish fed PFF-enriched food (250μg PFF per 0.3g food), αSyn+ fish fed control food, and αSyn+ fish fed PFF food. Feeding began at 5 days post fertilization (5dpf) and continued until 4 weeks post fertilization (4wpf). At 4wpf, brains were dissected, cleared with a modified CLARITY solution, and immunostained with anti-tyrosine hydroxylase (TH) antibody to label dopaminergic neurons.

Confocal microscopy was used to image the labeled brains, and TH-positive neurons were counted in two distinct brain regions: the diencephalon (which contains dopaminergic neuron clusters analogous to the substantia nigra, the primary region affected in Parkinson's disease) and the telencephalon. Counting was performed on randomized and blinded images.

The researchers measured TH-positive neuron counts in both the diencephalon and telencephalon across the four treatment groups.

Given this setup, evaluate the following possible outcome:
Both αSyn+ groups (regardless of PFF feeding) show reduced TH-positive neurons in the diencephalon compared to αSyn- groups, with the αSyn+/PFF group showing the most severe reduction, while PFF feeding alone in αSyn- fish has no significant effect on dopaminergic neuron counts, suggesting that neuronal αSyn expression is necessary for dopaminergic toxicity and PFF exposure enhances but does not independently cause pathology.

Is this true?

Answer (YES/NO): NO